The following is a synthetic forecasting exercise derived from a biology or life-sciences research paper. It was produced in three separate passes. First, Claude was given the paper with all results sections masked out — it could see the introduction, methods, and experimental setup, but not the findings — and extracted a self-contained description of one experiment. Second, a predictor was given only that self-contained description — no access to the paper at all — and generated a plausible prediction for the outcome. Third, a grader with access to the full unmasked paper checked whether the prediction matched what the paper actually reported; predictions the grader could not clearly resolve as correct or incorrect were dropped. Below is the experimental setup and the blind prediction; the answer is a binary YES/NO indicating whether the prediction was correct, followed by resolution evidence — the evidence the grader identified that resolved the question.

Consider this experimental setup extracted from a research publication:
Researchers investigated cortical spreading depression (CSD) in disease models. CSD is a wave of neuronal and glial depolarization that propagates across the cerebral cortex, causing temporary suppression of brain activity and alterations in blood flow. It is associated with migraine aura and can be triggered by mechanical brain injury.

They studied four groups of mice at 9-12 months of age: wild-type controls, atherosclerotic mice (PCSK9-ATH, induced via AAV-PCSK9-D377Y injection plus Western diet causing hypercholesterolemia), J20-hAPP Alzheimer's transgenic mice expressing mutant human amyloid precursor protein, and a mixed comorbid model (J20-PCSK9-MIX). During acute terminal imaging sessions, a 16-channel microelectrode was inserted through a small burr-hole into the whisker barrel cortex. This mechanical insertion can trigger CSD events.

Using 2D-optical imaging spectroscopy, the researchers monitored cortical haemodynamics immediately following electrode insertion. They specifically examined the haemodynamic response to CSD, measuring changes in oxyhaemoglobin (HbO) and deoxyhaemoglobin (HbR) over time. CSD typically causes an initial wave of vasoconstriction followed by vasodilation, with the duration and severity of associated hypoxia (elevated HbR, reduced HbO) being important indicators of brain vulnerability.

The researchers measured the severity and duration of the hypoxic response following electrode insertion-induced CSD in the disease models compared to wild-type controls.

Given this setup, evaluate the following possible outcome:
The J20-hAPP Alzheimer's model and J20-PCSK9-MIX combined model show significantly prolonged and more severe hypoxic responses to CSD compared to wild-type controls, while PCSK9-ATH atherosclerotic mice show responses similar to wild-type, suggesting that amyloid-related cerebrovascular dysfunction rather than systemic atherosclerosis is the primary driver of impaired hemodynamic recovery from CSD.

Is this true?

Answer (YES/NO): NO